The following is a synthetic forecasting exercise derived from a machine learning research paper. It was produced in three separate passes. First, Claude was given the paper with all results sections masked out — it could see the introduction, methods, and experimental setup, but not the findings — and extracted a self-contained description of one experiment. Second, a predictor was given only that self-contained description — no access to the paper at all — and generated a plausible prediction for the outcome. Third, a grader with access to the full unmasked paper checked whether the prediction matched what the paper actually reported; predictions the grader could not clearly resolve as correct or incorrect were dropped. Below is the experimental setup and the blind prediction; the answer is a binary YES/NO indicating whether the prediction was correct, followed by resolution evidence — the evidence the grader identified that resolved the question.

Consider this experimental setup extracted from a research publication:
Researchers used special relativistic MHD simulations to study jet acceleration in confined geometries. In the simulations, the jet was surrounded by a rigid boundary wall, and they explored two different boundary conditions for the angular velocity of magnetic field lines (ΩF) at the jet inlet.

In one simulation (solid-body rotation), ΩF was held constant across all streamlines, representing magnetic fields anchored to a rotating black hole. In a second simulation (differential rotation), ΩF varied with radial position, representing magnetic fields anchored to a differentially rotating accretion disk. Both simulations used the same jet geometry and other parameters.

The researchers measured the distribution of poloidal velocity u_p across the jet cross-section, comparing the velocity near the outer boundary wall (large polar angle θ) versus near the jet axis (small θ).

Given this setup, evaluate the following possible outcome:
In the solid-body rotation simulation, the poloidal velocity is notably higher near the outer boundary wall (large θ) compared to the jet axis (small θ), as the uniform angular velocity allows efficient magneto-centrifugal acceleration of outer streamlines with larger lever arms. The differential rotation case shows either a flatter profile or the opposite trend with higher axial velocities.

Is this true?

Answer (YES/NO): YES